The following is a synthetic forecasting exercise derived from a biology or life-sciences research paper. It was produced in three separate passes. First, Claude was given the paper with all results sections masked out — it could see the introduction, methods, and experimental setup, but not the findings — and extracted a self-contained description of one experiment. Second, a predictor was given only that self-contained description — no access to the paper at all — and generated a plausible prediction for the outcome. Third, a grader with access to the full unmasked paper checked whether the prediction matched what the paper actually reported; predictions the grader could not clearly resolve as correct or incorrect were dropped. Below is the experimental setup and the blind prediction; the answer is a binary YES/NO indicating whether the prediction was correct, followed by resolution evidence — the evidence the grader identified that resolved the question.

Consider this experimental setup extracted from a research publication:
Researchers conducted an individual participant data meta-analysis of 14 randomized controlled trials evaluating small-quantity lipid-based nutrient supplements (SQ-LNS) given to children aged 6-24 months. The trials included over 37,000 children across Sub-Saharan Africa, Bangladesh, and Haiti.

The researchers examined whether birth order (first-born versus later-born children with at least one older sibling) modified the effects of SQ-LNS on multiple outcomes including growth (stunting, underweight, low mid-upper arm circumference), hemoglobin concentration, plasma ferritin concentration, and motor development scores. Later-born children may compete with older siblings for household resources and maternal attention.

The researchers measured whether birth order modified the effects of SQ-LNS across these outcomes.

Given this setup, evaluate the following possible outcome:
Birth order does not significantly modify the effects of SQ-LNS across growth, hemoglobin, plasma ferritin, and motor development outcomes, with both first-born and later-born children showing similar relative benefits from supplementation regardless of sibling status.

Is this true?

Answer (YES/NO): NO